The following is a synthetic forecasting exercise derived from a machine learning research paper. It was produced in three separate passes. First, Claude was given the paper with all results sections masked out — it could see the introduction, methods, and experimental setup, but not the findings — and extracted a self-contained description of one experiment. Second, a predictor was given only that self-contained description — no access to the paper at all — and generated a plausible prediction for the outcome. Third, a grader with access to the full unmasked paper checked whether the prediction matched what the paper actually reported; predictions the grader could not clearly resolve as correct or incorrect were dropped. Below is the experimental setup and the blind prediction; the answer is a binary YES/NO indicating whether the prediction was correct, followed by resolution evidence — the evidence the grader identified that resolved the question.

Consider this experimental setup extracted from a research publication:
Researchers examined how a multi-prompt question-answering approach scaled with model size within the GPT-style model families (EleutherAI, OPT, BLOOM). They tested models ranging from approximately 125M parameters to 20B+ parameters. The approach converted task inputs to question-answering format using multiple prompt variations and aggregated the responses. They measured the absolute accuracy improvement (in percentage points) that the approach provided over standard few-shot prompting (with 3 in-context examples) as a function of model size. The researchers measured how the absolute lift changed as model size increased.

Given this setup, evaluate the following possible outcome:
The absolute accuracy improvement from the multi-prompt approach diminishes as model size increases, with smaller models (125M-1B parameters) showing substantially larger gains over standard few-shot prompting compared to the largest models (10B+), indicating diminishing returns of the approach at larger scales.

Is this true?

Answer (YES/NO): NO